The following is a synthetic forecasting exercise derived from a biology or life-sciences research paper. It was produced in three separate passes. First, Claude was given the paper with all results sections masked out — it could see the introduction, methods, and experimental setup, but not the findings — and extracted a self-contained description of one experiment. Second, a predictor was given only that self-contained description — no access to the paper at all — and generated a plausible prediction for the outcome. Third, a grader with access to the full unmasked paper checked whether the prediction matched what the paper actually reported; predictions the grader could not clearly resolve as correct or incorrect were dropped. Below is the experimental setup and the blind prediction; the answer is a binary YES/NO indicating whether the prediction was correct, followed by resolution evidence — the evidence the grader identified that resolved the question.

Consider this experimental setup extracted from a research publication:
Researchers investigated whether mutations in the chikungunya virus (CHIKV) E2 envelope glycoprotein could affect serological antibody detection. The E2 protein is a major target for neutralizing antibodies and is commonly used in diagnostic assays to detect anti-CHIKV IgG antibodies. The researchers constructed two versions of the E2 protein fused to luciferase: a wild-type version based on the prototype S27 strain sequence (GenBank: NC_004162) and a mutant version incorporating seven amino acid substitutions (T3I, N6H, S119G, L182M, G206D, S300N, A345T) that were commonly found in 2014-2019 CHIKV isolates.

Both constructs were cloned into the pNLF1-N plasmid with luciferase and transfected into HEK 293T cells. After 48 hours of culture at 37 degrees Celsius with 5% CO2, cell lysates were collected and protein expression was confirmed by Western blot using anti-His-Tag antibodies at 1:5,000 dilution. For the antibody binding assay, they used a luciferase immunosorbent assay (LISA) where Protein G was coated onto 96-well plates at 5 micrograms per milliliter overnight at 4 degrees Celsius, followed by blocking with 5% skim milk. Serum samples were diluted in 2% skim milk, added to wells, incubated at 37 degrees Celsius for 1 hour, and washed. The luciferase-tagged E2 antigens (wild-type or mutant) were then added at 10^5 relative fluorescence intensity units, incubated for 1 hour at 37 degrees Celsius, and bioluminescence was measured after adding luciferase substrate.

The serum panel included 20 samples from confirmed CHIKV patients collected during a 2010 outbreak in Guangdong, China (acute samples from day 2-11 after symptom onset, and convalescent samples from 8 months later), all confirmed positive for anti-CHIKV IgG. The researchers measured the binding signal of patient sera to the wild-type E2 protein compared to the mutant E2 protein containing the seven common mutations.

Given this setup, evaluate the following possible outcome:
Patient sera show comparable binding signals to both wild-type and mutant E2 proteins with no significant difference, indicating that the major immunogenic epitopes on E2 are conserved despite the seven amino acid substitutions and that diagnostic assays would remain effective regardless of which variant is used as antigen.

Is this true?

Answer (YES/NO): NO